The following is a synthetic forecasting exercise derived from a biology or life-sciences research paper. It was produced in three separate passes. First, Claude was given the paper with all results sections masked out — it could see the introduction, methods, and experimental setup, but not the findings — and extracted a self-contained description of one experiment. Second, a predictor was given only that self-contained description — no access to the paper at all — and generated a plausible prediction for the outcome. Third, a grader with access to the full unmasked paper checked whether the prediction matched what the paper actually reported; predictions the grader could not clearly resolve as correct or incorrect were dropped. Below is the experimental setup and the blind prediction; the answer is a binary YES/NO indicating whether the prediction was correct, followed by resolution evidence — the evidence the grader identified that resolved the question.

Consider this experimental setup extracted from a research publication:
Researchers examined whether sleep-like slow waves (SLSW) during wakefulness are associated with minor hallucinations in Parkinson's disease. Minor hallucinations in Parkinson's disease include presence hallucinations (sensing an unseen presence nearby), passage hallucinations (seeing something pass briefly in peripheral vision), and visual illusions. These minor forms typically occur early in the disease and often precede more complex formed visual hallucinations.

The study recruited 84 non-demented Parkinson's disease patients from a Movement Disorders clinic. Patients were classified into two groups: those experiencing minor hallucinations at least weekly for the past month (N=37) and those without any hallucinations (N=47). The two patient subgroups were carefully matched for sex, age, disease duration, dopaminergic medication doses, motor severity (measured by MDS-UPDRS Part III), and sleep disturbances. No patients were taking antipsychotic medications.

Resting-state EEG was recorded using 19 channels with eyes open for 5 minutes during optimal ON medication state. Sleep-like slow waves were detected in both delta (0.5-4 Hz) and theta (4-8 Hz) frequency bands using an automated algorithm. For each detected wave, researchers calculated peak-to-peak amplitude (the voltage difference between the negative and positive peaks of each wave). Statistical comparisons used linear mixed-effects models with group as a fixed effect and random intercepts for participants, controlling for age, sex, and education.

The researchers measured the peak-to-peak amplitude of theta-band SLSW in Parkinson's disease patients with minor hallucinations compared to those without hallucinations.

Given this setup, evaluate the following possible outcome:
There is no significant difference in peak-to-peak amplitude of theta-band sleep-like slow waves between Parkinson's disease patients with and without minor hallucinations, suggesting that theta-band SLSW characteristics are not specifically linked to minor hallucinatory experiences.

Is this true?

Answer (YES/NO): NO